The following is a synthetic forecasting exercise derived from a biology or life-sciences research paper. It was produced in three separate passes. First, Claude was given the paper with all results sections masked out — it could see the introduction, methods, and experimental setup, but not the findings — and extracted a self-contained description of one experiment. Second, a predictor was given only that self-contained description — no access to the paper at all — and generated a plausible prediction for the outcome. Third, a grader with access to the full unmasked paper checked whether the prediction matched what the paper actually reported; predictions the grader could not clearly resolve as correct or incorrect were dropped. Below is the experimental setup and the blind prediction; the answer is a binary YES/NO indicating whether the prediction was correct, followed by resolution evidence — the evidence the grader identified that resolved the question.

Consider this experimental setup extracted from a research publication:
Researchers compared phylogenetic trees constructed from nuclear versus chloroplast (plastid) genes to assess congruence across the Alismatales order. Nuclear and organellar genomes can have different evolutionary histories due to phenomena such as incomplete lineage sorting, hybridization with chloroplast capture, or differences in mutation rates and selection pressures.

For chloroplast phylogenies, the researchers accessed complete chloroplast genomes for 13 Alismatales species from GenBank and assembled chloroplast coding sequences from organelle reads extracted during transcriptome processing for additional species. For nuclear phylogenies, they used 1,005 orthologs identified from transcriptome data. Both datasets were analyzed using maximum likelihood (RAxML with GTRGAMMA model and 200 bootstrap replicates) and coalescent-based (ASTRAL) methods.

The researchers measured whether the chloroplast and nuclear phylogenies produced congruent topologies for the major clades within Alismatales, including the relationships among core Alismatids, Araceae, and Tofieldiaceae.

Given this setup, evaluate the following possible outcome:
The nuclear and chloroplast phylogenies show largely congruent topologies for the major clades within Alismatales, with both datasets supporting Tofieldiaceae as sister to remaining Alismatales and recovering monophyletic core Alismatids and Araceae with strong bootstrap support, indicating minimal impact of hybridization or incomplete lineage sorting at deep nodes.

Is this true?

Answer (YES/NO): NO